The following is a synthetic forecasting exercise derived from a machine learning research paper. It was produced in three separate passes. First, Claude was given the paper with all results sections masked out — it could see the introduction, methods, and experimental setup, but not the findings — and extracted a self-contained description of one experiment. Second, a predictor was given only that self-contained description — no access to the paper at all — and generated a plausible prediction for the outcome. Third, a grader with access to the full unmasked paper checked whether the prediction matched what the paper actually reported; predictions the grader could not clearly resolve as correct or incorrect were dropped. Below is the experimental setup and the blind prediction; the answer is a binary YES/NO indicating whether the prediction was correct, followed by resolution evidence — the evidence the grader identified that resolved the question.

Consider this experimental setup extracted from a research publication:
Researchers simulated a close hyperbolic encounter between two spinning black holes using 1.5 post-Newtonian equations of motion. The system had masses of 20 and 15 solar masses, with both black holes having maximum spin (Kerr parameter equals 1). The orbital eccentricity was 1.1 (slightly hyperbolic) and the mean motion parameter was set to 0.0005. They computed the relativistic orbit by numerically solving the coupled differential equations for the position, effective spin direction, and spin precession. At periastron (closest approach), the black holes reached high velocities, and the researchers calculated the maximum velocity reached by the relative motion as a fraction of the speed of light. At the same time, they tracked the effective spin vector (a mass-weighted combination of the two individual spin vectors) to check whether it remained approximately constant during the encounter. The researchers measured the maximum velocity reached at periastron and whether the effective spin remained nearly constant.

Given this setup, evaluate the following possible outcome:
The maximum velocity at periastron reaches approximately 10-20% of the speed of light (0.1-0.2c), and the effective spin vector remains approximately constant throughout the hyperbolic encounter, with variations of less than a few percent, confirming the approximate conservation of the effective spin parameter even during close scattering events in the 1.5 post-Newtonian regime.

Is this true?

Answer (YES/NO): NO